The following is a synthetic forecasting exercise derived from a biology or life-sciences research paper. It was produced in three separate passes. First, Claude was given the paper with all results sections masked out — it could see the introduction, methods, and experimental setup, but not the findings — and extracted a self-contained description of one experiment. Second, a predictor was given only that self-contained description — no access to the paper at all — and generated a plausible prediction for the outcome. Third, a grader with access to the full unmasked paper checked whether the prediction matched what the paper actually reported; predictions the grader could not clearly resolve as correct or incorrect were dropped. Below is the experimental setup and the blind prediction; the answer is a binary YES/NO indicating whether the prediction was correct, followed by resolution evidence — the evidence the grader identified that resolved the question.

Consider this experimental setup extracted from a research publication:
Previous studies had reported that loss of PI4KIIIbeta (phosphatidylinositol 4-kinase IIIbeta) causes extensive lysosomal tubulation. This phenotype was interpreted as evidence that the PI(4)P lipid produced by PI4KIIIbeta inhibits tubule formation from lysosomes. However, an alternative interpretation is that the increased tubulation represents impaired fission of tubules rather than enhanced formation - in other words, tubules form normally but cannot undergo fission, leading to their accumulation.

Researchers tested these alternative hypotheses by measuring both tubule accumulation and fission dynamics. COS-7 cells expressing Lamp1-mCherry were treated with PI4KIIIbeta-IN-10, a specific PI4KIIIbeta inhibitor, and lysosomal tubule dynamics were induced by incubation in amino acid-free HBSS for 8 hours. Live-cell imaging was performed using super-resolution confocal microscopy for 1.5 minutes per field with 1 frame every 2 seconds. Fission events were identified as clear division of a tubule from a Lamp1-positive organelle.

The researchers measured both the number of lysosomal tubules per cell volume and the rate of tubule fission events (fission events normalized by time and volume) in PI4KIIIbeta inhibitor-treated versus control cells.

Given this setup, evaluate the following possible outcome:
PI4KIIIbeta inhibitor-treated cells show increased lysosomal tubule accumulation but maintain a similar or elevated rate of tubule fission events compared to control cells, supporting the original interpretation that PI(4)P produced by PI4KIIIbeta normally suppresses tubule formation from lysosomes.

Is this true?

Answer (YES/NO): NO